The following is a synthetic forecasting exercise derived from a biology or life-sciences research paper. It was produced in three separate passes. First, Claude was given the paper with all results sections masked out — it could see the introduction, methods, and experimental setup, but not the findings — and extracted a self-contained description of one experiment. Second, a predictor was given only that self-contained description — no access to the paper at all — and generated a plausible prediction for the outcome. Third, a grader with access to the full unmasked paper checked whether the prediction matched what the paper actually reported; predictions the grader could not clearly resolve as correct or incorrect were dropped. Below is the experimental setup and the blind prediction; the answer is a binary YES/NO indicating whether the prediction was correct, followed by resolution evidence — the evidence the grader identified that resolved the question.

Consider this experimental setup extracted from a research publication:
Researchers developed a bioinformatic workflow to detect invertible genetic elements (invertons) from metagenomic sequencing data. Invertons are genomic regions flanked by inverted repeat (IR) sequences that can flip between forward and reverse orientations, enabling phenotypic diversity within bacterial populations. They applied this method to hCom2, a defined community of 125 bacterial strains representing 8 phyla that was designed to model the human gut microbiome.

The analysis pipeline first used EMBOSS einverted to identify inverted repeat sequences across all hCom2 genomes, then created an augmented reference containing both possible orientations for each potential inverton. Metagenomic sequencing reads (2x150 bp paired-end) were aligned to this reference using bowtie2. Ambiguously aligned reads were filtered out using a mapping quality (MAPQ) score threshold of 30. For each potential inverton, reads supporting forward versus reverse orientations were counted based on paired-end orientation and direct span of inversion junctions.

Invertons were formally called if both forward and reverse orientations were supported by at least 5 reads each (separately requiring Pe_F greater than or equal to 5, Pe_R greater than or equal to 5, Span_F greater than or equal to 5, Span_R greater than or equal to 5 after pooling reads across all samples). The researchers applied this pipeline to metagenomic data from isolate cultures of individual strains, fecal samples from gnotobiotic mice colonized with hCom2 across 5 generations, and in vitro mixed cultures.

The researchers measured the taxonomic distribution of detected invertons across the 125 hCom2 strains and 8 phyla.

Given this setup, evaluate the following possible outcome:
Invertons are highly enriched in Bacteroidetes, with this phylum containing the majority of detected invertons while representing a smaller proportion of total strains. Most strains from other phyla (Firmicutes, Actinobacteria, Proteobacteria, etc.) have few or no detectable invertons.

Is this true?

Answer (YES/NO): NO